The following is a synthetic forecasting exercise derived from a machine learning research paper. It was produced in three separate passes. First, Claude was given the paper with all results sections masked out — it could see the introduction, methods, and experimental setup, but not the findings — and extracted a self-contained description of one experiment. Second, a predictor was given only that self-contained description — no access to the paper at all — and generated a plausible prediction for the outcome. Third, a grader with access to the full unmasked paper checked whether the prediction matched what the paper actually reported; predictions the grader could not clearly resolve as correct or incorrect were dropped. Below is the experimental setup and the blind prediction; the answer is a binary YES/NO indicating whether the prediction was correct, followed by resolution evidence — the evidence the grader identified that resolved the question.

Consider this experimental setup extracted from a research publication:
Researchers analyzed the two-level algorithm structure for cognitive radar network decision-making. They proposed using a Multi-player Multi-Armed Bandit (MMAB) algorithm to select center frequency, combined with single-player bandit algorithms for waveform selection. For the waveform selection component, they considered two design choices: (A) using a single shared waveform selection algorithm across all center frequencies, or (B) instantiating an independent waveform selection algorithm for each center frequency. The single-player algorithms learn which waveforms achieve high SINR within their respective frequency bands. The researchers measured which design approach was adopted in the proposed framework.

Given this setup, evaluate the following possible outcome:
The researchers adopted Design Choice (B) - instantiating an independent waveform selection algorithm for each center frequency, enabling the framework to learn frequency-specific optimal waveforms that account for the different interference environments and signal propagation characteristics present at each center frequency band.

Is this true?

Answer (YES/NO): YES